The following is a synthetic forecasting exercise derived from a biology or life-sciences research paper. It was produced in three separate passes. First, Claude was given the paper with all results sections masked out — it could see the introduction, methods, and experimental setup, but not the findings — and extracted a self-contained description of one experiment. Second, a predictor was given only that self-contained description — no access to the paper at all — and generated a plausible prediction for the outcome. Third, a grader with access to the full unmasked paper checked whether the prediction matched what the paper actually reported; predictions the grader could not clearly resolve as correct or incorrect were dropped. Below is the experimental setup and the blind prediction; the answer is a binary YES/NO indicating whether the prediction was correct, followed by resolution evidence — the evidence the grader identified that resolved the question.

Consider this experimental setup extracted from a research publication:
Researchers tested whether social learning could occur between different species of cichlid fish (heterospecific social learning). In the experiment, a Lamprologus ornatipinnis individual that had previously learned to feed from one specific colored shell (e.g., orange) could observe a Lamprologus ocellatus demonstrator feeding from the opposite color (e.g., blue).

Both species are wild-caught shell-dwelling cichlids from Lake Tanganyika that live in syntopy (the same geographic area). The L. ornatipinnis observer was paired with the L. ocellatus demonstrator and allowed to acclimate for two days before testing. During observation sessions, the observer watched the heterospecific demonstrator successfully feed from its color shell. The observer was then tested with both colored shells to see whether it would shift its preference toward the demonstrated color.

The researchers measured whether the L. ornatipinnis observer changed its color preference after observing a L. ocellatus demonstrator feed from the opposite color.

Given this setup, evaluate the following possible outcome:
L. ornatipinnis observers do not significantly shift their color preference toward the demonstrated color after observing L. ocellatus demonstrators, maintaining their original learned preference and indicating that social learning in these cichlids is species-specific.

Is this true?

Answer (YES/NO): NO